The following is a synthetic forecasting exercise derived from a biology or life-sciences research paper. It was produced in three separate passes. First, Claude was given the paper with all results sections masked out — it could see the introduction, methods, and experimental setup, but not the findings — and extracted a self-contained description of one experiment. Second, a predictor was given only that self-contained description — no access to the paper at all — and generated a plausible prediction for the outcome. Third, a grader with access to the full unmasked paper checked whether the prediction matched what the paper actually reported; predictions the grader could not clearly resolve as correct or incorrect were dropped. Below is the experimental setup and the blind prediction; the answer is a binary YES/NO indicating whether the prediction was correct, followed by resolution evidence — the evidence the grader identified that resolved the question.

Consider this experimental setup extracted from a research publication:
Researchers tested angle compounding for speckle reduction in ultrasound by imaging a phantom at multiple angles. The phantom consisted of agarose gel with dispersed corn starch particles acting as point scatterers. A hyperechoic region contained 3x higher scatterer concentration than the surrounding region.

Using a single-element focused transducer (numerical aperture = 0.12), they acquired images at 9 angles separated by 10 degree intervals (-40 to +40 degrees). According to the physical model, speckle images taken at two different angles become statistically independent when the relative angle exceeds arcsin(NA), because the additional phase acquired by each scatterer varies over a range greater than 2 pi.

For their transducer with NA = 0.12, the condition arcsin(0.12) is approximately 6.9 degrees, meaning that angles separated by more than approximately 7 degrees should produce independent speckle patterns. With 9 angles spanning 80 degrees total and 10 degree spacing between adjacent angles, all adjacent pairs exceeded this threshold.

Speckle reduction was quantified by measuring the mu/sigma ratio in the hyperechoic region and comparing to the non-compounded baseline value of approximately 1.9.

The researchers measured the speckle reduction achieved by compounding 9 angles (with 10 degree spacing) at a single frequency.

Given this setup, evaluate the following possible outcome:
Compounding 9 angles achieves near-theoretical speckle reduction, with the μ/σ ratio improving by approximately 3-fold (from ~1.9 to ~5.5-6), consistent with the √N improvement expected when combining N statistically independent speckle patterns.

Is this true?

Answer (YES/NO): YES